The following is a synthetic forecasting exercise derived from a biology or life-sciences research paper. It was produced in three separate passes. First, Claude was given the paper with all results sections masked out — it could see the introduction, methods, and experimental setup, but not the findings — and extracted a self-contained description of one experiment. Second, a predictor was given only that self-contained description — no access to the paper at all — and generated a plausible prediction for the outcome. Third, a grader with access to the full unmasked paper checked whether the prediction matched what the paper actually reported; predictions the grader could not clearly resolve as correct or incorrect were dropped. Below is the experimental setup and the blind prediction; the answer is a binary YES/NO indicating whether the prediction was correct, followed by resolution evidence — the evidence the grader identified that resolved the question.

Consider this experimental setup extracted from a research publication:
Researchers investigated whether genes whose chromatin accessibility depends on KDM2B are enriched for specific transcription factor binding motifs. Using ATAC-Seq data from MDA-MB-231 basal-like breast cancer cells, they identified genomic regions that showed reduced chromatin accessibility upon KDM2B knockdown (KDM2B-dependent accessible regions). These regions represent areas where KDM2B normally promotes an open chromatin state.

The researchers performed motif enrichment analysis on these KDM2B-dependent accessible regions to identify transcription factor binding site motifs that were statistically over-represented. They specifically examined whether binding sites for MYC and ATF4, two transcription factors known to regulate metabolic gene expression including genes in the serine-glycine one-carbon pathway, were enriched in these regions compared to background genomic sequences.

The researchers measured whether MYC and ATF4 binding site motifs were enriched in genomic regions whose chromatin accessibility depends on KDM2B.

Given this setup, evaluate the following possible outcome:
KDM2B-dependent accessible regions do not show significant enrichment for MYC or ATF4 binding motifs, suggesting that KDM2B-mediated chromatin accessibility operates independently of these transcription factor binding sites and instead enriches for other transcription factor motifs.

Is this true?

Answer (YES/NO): NO